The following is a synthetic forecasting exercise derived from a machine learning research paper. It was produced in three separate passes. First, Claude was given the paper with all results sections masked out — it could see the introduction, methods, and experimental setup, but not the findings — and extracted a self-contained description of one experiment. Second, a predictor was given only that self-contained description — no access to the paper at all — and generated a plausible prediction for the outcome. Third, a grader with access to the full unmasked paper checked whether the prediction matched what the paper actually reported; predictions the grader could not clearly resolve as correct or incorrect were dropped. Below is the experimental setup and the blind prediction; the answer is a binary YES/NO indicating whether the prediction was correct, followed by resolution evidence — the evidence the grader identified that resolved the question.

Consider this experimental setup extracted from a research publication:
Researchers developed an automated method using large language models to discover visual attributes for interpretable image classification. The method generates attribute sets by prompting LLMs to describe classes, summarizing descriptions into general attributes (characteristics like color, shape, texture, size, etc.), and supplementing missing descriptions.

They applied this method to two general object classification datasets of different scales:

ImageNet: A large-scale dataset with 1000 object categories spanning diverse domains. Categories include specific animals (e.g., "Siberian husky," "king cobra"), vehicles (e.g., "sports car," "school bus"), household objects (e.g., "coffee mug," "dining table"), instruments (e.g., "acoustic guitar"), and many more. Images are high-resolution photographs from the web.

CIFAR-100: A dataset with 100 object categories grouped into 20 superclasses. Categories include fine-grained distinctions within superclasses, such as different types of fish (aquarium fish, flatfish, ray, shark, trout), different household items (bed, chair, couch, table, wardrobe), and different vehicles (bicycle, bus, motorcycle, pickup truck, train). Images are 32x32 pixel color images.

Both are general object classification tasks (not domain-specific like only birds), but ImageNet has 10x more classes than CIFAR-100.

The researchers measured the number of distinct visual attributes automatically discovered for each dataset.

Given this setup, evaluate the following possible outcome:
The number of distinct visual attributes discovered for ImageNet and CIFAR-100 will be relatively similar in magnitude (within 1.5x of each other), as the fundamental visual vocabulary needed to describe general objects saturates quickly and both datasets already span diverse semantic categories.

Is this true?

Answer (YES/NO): NO